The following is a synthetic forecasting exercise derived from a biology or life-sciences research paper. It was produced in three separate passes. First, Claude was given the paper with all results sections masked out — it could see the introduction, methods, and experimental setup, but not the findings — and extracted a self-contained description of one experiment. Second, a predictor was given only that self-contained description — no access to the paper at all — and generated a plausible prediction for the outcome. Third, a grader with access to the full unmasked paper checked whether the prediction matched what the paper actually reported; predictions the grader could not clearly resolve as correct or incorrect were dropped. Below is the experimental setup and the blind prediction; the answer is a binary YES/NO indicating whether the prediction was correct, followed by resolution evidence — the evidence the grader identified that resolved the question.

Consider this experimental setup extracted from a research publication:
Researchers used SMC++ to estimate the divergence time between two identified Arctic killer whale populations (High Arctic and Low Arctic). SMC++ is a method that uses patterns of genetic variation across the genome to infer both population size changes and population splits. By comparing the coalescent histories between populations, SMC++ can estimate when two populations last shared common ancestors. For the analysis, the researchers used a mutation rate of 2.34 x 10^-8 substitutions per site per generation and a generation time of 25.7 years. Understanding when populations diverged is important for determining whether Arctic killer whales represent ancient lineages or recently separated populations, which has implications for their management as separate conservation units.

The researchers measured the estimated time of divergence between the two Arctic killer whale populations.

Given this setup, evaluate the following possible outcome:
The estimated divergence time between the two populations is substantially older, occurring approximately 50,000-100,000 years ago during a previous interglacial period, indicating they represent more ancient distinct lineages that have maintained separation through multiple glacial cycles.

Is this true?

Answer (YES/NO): NO